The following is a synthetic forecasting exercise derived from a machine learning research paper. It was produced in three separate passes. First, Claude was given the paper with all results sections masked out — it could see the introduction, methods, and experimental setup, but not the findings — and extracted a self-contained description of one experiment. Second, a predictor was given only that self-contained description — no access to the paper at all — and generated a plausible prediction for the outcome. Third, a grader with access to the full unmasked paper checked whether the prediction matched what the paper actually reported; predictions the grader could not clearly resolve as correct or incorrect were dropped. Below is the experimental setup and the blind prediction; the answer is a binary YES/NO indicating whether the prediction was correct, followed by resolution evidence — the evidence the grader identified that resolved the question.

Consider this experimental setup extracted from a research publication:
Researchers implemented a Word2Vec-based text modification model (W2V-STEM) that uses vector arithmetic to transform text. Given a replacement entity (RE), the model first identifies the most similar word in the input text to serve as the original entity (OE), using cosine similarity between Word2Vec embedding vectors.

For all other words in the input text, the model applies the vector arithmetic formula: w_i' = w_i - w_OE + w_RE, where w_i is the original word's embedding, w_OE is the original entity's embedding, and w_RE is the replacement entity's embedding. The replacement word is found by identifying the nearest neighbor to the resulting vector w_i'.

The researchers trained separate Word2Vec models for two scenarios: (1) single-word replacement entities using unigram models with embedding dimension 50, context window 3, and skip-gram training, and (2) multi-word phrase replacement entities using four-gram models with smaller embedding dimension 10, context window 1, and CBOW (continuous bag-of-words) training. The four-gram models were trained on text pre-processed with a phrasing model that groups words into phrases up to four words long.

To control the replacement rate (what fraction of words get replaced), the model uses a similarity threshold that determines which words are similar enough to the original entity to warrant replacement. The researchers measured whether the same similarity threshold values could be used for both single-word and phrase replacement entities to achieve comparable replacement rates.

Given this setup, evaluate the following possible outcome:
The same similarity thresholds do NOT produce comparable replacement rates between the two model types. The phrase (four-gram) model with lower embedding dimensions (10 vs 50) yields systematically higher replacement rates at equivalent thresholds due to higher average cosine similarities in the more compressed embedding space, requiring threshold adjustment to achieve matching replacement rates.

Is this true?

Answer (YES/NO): YES